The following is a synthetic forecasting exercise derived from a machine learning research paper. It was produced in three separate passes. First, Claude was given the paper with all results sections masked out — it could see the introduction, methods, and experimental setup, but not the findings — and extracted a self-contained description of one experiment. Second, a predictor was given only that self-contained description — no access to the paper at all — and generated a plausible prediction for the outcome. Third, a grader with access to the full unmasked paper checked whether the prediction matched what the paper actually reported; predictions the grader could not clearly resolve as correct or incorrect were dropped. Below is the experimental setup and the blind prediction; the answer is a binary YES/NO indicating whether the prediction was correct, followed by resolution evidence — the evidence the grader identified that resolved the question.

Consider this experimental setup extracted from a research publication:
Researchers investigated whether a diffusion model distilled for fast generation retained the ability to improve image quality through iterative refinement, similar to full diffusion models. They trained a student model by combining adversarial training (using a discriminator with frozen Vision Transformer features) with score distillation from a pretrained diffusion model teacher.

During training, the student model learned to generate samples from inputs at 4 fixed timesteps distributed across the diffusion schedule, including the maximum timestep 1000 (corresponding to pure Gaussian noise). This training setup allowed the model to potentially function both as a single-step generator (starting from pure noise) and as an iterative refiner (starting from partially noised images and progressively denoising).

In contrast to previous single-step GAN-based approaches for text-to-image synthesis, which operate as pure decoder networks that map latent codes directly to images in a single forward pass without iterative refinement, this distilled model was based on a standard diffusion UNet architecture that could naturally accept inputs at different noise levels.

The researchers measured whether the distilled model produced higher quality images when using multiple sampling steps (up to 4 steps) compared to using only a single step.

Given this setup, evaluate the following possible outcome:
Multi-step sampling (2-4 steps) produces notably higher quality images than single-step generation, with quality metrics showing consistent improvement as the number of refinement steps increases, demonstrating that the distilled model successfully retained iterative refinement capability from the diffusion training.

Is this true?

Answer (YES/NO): NO